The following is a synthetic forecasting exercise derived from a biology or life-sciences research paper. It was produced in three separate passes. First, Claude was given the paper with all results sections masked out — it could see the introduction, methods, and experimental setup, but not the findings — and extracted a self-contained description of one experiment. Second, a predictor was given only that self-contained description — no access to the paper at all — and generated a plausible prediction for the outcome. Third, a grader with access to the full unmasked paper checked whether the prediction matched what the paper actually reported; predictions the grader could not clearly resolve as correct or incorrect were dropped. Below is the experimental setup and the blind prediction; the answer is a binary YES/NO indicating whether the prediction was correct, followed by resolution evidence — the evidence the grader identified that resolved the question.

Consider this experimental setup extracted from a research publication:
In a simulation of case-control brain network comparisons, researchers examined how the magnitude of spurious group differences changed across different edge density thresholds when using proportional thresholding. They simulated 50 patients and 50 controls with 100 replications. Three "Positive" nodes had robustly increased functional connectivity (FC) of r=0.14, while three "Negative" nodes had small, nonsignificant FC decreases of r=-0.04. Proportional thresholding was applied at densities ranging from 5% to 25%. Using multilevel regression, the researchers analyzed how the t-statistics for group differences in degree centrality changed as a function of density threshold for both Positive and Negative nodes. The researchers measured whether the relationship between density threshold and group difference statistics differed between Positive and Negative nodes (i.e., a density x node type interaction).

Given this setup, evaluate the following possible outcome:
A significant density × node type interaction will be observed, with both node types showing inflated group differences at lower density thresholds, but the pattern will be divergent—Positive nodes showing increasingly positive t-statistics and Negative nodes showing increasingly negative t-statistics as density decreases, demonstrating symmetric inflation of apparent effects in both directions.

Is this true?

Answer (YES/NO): NO